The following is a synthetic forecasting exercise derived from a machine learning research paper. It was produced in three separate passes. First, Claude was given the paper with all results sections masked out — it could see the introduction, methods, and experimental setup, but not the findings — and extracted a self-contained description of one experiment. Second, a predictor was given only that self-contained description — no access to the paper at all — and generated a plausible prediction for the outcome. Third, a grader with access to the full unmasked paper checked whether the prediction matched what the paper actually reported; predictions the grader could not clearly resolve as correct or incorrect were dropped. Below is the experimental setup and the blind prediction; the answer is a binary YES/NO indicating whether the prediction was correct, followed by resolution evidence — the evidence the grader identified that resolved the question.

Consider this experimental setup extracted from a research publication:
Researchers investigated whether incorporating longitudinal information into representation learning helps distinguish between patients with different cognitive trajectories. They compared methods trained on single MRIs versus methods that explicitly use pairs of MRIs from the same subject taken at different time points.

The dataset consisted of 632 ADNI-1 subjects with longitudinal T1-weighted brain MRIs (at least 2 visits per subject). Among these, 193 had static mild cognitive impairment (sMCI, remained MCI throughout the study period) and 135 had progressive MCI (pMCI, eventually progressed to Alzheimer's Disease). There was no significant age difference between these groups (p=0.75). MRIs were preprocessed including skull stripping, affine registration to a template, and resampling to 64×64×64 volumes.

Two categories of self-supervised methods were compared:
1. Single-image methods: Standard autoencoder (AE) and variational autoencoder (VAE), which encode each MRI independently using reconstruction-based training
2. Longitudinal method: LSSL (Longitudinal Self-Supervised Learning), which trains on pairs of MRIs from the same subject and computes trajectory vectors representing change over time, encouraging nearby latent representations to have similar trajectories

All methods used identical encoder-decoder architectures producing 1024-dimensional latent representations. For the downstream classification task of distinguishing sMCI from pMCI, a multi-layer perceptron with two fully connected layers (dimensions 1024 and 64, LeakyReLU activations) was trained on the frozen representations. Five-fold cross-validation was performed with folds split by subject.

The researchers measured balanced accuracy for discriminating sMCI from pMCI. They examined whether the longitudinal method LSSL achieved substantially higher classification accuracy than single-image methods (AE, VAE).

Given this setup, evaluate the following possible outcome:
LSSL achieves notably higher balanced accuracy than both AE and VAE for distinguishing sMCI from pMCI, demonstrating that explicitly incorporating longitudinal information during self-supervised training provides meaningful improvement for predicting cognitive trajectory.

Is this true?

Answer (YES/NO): YES